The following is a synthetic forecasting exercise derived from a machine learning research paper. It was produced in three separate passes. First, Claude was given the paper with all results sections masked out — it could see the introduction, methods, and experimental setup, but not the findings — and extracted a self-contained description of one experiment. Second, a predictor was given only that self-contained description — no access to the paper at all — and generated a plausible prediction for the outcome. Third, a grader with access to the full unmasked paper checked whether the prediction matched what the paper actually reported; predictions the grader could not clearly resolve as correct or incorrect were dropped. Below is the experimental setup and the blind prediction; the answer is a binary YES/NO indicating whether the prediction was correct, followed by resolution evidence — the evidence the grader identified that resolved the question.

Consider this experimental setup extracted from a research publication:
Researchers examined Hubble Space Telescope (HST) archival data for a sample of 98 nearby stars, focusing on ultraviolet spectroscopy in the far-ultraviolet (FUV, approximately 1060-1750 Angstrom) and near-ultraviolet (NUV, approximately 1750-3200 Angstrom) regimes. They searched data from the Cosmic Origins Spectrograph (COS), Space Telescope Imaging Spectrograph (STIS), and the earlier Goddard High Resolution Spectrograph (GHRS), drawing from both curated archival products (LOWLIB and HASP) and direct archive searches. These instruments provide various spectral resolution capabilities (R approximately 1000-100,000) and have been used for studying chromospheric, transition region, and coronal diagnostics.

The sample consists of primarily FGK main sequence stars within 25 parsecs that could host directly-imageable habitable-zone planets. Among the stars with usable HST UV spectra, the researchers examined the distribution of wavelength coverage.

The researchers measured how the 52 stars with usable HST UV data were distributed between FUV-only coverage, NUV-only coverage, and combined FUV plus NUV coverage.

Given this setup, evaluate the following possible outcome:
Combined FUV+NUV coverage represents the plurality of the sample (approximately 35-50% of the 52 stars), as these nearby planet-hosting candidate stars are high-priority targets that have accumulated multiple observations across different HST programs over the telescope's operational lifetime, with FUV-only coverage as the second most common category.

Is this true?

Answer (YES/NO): NO